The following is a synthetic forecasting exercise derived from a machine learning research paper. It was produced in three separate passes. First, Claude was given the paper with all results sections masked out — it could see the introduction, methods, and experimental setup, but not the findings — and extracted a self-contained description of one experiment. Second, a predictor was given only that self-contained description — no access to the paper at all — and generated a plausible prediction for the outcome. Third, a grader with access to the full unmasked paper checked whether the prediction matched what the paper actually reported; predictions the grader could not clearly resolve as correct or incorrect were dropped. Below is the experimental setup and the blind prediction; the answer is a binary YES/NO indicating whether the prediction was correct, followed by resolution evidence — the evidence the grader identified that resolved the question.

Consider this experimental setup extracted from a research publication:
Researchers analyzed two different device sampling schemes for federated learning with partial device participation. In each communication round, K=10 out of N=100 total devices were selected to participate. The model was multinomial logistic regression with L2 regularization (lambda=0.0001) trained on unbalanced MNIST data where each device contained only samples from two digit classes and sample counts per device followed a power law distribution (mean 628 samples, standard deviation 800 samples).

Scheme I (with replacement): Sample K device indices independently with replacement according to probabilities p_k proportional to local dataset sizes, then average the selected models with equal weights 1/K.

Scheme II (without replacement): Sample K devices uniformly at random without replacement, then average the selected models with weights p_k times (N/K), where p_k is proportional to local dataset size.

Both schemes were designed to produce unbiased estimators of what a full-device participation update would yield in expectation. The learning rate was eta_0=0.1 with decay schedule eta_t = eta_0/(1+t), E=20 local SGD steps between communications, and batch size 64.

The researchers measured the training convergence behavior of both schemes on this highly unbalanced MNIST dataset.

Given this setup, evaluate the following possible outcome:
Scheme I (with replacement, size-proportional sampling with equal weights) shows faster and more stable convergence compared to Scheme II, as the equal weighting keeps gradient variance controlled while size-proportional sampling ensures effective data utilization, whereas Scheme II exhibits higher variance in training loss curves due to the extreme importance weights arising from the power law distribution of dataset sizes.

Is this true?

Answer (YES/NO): YES